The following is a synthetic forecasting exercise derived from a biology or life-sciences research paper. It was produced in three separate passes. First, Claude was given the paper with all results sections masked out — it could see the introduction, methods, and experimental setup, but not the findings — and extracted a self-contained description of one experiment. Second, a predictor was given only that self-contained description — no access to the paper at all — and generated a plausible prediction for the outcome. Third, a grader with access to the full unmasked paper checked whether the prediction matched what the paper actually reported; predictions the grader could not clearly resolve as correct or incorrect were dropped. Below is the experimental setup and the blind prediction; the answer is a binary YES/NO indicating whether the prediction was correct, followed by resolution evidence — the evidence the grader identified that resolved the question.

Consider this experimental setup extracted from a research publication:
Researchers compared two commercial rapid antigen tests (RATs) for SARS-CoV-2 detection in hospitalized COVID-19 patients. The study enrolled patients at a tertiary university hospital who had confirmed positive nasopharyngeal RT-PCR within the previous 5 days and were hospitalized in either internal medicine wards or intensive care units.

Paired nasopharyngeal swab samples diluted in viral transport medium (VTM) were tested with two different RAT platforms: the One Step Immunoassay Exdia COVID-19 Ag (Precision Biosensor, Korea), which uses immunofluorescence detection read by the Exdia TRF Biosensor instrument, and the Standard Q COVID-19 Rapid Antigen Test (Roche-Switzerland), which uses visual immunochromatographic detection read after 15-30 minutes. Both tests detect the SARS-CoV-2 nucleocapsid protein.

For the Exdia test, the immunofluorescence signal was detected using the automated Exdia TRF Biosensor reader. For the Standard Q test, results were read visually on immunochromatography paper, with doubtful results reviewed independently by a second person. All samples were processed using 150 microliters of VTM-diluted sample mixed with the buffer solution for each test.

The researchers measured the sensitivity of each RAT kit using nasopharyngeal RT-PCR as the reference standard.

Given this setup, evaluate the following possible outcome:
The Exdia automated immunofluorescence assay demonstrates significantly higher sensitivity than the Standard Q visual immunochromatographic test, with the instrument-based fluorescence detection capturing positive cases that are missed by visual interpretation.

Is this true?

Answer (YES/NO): NO